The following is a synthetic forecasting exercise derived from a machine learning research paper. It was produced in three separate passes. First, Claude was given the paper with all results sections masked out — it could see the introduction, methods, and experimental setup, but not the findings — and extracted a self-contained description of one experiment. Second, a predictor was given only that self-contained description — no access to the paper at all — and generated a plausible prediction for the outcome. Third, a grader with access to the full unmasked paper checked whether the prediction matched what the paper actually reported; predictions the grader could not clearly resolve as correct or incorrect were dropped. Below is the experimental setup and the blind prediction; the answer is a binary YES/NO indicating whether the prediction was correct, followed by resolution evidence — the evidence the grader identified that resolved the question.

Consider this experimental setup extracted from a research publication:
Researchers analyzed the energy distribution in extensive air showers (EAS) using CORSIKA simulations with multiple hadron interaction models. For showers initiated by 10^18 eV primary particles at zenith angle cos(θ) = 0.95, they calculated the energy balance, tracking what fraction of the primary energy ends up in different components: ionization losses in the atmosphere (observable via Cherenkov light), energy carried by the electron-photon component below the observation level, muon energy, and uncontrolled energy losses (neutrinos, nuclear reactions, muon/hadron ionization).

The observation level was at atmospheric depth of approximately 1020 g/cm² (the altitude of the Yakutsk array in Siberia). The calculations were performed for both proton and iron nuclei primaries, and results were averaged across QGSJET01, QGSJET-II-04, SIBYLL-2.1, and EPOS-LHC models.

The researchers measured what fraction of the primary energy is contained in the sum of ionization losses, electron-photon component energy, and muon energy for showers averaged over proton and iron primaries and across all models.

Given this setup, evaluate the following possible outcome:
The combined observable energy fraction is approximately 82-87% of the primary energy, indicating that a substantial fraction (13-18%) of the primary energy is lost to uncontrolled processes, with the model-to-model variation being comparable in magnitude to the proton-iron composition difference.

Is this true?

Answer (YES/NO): NO